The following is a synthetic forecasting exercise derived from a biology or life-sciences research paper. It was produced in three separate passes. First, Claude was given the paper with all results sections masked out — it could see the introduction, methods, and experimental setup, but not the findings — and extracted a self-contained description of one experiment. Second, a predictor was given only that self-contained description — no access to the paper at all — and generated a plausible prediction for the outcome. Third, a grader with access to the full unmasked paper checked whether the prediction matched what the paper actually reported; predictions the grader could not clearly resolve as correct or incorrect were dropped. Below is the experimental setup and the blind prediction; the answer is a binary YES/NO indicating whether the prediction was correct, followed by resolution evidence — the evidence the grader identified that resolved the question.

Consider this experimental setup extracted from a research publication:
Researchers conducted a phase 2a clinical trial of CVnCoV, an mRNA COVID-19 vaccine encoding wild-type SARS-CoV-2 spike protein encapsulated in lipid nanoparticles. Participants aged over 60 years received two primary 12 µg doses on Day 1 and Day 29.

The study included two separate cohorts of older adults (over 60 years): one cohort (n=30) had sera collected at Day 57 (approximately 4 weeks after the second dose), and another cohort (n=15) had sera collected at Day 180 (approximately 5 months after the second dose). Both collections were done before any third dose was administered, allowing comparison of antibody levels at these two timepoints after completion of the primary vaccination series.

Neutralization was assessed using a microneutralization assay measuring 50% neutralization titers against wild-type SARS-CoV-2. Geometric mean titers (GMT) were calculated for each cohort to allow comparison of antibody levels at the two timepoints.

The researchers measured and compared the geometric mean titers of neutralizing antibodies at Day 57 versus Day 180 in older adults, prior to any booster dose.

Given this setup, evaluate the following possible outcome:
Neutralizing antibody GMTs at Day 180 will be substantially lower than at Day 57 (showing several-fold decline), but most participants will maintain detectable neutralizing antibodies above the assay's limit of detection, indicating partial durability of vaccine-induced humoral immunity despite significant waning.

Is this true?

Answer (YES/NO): NO